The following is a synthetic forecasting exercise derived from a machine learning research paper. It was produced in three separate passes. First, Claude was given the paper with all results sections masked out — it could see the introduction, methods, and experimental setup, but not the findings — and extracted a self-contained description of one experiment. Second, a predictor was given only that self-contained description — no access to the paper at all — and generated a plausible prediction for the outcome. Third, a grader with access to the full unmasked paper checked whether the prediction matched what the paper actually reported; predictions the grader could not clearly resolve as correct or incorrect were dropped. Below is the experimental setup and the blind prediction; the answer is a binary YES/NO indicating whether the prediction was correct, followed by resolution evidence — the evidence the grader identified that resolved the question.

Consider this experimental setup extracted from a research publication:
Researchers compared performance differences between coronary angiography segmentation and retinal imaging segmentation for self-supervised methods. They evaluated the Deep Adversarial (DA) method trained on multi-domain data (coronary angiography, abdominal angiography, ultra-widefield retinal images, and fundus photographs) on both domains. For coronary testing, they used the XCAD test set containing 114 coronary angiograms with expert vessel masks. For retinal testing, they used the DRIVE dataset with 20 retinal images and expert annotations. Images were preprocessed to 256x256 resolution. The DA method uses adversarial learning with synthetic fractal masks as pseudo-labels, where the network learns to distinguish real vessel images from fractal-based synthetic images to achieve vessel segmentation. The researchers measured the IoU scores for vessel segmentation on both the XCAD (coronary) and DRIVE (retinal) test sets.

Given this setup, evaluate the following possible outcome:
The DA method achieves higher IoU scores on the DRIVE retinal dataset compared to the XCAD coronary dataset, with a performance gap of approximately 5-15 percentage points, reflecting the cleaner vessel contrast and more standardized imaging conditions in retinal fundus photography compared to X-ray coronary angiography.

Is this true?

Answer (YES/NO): NO